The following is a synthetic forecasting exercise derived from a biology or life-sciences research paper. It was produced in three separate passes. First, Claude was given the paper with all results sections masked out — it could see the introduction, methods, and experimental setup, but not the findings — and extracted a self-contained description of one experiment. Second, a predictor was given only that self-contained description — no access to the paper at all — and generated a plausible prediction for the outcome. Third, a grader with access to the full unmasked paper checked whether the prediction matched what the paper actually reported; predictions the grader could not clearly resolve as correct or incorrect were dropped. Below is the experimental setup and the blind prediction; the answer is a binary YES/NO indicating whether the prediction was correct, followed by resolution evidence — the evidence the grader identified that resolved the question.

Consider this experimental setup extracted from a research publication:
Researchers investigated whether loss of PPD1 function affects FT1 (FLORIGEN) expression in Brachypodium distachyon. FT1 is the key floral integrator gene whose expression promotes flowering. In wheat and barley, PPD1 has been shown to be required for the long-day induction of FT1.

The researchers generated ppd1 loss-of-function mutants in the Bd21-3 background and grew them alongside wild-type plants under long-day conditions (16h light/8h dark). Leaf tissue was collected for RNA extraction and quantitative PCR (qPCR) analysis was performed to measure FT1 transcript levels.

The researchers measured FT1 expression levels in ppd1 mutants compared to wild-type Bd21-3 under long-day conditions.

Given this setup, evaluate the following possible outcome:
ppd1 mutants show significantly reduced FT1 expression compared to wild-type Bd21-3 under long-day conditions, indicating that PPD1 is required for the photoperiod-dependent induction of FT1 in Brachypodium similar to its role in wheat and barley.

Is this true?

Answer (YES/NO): YES